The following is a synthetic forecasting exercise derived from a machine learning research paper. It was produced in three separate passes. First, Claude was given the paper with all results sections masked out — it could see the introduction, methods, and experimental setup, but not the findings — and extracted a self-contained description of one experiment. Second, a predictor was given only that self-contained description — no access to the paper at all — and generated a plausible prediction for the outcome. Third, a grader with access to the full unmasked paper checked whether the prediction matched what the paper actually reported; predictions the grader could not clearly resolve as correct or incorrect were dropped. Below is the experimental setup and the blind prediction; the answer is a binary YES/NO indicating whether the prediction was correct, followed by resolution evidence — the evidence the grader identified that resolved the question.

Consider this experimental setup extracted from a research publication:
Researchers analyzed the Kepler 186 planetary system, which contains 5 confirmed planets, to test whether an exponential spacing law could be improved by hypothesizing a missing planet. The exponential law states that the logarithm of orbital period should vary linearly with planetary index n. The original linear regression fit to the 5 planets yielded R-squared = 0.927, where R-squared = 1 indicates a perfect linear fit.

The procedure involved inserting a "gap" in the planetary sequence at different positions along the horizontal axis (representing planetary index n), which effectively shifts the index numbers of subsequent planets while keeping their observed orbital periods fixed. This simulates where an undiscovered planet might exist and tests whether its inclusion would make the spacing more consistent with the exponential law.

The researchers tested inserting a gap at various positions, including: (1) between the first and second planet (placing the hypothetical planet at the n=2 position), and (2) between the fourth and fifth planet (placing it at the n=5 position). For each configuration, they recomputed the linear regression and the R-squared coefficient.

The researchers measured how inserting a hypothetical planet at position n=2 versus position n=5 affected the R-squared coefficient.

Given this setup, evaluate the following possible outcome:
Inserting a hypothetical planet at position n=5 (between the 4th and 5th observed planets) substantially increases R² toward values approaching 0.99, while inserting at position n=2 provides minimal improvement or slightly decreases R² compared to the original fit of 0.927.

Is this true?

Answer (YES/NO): YES